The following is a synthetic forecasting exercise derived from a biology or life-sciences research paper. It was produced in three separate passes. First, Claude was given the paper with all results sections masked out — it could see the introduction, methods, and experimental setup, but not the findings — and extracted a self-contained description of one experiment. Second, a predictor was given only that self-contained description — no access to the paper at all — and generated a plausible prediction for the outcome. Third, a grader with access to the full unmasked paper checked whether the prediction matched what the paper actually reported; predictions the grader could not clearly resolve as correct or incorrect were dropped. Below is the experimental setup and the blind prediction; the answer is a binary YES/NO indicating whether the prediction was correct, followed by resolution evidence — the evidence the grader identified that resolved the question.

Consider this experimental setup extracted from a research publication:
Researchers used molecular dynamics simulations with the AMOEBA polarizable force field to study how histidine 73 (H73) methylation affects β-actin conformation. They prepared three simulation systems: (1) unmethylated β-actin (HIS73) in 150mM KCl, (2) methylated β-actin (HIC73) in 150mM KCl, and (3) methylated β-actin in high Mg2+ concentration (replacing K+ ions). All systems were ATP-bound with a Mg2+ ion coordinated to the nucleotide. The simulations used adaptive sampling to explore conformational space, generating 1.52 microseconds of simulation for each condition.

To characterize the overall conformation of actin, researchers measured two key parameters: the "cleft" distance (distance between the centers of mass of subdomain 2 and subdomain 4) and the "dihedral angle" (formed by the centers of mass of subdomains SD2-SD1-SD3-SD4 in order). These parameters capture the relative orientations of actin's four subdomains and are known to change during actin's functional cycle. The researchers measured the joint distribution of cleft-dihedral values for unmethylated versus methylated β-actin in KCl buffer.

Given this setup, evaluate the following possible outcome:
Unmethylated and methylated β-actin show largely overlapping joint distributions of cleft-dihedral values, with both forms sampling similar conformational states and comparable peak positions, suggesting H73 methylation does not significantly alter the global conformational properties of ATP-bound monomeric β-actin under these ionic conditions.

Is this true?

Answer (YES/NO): NO